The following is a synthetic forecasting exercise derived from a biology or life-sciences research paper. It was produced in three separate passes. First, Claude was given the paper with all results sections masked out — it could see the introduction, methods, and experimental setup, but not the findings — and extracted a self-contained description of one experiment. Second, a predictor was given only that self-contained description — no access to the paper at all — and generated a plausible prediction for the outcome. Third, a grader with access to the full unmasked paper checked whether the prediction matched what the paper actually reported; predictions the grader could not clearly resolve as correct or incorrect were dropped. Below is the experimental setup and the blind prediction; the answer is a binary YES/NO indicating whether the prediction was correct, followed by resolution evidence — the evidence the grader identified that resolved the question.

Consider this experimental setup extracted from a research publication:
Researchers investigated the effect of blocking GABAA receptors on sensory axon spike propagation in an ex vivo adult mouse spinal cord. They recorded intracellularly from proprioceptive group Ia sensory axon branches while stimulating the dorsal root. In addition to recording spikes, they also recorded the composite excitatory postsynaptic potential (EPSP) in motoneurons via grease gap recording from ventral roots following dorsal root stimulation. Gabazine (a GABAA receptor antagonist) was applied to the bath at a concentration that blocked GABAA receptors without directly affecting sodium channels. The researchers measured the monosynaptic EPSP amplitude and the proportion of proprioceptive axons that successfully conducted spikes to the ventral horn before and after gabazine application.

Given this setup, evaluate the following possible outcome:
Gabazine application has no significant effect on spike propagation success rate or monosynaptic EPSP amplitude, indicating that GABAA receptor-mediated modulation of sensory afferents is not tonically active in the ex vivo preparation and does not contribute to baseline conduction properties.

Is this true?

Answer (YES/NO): NO